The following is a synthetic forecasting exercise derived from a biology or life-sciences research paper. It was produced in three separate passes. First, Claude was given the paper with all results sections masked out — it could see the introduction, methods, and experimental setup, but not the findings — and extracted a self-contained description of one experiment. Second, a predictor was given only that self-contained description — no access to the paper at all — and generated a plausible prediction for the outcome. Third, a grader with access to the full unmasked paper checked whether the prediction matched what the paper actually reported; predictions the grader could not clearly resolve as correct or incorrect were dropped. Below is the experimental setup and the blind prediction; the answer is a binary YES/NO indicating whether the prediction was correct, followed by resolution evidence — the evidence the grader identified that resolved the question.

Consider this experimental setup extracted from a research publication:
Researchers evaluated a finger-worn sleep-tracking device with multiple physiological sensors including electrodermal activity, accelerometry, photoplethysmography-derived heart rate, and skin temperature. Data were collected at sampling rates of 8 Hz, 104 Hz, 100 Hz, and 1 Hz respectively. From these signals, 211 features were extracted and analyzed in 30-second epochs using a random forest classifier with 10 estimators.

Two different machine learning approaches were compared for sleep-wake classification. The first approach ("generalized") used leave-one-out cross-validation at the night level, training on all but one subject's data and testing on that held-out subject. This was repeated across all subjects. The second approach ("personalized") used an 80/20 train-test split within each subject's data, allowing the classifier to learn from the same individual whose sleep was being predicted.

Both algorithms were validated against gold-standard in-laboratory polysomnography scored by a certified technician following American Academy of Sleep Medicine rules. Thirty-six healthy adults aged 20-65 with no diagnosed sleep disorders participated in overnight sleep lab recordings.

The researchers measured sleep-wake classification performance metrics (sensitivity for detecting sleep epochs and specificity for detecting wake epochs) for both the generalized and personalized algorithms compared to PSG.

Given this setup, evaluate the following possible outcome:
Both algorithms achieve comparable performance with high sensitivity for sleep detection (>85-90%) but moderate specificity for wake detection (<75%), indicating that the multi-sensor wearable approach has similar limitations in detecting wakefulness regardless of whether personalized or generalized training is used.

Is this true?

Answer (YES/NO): NO